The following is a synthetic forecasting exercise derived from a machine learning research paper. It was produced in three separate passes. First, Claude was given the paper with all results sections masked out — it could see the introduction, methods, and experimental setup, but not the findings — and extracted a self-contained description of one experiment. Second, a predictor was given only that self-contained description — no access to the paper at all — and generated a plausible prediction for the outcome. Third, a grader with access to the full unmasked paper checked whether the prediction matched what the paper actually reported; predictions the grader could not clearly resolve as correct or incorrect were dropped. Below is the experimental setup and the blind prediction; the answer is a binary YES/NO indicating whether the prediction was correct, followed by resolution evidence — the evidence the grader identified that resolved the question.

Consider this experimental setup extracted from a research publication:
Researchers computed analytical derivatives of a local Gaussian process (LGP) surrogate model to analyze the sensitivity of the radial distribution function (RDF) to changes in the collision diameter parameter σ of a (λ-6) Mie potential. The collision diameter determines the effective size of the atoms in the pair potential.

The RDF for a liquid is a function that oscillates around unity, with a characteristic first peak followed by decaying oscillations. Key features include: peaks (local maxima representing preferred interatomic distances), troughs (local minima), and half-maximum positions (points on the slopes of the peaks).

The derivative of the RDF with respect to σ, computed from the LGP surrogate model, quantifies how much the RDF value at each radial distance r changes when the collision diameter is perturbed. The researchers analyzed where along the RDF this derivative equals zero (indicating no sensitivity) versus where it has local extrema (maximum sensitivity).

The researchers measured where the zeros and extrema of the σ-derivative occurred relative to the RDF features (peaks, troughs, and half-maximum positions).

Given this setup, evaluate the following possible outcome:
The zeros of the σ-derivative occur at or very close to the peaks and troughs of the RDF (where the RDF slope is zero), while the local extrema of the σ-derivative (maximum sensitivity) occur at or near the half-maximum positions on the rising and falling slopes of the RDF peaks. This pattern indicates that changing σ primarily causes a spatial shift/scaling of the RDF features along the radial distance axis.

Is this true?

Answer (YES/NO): YES